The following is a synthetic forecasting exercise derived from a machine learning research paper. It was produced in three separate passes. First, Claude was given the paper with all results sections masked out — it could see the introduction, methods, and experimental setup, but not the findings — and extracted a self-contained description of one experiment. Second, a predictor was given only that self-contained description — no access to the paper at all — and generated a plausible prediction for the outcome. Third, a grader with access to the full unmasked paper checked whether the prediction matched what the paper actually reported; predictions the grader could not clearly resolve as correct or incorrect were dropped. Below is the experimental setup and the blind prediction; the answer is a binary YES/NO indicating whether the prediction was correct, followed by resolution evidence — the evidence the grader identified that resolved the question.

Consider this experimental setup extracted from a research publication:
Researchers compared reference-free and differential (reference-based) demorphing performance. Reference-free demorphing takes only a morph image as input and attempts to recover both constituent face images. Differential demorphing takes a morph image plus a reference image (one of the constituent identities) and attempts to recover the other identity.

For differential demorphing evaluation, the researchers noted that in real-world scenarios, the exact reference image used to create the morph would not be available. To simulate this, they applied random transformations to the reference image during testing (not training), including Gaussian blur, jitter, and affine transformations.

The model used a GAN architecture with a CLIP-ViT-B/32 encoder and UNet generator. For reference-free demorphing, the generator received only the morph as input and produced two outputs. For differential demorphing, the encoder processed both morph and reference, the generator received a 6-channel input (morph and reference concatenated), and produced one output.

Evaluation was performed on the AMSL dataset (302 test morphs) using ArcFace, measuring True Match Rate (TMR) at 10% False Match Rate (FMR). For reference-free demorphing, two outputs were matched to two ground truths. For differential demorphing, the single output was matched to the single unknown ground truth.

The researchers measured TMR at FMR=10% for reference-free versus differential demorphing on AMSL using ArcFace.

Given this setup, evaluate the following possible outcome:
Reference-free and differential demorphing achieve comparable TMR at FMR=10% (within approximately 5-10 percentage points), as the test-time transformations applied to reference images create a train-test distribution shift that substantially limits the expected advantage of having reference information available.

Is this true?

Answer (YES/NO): NO